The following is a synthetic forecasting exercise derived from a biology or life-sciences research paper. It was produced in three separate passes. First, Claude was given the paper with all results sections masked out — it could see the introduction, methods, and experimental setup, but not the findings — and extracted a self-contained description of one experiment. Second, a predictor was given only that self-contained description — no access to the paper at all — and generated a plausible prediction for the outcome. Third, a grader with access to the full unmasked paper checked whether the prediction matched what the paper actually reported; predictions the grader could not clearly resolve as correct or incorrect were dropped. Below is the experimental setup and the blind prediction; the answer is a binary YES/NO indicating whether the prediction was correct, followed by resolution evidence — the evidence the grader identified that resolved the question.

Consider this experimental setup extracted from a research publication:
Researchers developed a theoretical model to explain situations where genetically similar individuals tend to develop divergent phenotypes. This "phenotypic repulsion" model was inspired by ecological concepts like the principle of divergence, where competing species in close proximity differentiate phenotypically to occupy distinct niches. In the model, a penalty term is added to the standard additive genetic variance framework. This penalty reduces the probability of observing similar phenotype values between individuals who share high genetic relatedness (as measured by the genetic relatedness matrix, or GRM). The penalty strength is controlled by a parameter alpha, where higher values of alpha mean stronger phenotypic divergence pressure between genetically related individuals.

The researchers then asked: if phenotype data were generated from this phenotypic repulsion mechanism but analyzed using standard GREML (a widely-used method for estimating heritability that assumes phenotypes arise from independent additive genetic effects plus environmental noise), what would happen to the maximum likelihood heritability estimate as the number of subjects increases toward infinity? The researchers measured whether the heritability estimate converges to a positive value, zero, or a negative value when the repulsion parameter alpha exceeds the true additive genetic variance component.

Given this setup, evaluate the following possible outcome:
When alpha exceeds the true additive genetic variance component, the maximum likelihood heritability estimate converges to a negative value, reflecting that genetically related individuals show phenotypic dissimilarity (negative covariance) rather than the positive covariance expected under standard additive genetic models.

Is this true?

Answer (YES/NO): YES